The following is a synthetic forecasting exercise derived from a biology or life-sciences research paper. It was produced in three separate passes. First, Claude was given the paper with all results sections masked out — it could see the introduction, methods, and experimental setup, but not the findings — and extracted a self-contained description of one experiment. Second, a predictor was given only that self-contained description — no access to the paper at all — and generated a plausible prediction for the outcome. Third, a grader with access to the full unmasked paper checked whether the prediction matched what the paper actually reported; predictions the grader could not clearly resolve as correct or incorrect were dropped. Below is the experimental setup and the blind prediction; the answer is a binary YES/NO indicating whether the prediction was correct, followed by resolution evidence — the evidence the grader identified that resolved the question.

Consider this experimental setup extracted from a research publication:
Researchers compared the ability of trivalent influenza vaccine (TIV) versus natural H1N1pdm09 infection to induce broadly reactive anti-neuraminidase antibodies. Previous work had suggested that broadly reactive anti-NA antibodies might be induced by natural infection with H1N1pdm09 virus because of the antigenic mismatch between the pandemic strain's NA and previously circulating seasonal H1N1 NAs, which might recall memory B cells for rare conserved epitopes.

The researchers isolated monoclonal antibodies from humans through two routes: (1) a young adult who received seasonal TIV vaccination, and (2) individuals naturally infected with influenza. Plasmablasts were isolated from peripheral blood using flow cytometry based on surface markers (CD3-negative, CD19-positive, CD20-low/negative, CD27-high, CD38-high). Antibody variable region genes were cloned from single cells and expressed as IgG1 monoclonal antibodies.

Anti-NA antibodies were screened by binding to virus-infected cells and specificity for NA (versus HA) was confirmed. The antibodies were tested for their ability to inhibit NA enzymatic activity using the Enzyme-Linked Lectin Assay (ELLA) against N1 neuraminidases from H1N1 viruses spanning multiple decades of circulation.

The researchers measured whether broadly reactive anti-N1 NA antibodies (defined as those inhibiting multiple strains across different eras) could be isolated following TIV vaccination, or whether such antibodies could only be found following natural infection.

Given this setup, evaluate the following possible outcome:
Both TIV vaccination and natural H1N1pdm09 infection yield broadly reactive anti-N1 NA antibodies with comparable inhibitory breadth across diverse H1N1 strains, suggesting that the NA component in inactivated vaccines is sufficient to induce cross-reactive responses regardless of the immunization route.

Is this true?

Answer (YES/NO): YES